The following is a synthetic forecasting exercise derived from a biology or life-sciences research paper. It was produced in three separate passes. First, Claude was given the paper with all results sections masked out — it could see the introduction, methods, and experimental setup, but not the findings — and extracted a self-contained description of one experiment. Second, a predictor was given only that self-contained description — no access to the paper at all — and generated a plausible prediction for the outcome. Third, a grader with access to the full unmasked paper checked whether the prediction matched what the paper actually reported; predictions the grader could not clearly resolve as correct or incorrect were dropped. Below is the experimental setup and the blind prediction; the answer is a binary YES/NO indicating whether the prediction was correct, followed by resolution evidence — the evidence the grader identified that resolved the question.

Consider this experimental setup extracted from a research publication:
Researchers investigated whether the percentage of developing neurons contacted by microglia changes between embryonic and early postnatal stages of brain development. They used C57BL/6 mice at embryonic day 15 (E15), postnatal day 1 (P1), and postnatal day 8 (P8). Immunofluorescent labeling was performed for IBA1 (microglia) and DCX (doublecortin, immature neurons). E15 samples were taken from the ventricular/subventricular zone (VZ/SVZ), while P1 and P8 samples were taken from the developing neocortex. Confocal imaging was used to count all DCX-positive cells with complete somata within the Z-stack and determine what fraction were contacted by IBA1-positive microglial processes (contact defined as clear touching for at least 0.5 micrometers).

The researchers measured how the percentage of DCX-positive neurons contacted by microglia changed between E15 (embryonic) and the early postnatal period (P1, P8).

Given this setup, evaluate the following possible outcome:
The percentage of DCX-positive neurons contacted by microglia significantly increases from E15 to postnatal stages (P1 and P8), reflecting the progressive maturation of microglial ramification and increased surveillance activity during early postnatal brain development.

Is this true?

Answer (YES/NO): YES